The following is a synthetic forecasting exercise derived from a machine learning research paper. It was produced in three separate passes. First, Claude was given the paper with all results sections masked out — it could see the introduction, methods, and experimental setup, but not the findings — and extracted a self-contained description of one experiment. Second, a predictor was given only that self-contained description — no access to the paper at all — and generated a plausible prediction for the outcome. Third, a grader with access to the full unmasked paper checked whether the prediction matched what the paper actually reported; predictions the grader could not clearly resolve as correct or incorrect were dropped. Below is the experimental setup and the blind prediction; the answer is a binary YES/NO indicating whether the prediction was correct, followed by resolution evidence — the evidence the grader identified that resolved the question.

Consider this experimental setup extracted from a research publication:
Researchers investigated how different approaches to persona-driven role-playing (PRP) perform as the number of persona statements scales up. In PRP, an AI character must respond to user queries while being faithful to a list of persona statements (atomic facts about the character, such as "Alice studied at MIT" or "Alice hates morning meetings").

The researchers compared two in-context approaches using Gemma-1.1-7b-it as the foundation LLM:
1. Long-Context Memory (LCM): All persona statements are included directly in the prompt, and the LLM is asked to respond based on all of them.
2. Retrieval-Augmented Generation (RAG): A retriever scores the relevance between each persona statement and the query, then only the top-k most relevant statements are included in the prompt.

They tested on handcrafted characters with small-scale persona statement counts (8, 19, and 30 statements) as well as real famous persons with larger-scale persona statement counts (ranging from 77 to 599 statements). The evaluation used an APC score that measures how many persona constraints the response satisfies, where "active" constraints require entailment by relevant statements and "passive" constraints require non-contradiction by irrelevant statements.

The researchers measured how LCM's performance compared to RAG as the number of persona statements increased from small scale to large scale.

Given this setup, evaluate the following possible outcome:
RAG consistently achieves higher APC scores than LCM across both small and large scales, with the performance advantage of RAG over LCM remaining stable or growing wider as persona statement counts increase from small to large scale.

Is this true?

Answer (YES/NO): NO